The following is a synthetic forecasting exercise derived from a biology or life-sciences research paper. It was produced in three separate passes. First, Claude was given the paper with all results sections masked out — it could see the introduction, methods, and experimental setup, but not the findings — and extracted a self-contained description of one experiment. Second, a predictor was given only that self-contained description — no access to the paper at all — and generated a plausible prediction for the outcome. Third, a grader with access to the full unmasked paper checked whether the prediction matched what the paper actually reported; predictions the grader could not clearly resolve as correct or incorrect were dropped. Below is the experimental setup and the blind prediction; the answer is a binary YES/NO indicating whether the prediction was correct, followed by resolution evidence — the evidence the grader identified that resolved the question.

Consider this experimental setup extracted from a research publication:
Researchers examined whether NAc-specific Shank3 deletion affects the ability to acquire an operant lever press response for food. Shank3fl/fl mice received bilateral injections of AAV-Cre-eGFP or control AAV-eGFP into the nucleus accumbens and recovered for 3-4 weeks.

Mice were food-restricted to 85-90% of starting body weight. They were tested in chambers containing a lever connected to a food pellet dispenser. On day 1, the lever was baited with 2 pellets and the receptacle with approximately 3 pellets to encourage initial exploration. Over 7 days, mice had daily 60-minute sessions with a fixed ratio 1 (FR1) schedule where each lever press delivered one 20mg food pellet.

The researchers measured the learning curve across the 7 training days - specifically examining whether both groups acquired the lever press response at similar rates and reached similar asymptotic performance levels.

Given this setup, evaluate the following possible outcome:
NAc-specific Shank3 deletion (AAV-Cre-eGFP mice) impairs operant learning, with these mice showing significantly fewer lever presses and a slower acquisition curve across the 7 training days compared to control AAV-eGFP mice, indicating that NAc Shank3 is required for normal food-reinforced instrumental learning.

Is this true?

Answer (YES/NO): NO